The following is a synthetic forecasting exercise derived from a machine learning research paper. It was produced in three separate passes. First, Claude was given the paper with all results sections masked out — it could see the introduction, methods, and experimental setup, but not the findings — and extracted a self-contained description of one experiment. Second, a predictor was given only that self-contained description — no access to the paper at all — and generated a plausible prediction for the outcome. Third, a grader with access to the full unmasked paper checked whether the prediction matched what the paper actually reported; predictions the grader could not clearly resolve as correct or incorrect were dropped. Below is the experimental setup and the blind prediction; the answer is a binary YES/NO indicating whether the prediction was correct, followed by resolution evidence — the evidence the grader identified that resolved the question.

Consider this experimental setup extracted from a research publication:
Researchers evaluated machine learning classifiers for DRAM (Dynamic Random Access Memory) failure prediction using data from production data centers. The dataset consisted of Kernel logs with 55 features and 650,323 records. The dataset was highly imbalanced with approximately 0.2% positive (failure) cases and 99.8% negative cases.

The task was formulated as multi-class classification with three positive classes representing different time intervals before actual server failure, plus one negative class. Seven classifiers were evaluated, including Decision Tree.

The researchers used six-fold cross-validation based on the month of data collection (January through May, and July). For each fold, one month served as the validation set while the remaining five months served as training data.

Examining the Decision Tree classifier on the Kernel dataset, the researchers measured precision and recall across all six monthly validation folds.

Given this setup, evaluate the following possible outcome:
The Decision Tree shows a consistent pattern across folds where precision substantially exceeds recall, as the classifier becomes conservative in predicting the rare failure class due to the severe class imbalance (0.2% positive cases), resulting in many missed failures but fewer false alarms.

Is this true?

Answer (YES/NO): NO